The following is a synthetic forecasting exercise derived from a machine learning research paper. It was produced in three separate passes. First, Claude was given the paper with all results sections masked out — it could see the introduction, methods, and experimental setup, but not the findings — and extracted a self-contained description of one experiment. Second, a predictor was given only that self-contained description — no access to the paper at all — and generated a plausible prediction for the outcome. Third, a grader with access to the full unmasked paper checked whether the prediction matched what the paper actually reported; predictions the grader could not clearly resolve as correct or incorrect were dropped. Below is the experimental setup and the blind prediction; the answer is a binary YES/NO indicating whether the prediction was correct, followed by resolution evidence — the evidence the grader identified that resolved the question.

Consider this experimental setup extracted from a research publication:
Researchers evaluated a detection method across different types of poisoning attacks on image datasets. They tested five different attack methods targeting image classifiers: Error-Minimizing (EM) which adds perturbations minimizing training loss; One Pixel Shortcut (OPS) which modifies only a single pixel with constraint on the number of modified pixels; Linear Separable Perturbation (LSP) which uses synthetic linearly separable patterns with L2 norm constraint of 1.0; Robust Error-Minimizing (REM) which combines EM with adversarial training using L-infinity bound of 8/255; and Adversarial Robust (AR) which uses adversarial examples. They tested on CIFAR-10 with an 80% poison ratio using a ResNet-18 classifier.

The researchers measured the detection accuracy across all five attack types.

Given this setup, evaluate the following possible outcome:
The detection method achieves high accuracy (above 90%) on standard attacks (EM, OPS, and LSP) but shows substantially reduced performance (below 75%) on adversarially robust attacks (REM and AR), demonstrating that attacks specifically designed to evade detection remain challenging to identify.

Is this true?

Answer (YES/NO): NO